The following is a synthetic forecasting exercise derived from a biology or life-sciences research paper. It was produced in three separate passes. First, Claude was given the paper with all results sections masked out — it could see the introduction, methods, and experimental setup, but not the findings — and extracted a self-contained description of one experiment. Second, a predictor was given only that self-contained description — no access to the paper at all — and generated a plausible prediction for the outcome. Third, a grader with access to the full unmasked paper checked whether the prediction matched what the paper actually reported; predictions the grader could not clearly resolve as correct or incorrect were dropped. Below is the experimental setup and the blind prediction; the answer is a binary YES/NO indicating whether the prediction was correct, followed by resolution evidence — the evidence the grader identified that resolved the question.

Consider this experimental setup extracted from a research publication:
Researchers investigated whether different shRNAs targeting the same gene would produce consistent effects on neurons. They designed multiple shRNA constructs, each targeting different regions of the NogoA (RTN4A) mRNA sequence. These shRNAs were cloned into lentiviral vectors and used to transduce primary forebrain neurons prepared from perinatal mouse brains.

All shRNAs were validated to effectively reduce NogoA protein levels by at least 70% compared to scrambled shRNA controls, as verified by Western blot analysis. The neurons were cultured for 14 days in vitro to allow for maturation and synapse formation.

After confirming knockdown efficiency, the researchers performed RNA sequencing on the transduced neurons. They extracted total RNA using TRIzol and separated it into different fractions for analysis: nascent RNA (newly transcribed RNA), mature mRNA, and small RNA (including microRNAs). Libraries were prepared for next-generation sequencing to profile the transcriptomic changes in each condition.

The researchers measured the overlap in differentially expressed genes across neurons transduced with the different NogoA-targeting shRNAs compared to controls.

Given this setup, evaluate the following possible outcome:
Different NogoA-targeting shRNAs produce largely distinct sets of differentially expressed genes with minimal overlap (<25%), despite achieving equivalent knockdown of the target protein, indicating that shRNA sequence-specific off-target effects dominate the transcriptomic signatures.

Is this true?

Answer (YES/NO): NO